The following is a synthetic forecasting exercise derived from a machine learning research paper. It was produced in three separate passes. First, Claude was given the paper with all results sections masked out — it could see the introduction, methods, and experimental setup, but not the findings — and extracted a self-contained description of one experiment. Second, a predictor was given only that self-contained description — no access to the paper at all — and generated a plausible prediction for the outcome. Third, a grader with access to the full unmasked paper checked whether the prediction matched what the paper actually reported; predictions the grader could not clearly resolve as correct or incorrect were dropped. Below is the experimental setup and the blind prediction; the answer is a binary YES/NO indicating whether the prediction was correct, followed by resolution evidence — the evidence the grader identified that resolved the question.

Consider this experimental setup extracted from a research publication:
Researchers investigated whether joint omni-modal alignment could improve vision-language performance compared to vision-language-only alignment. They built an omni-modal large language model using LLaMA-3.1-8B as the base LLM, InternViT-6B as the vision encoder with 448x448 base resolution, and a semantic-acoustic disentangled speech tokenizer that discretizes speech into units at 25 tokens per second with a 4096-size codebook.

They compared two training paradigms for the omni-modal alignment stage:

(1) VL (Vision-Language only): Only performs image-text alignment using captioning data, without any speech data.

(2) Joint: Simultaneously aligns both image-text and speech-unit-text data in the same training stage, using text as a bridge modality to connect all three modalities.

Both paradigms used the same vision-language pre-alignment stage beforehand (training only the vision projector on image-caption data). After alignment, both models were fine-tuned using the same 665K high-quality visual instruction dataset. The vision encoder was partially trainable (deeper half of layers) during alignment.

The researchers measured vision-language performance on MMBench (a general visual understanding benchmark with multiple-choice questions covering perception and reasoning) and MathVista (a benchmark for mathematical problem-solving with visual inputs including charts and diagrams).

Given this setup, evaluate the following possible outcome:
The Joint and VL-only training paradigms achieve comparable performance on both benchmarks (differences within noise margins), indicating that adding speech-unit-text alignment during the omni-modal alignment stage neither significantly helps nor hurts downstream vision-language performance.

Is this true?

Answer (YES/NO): NO